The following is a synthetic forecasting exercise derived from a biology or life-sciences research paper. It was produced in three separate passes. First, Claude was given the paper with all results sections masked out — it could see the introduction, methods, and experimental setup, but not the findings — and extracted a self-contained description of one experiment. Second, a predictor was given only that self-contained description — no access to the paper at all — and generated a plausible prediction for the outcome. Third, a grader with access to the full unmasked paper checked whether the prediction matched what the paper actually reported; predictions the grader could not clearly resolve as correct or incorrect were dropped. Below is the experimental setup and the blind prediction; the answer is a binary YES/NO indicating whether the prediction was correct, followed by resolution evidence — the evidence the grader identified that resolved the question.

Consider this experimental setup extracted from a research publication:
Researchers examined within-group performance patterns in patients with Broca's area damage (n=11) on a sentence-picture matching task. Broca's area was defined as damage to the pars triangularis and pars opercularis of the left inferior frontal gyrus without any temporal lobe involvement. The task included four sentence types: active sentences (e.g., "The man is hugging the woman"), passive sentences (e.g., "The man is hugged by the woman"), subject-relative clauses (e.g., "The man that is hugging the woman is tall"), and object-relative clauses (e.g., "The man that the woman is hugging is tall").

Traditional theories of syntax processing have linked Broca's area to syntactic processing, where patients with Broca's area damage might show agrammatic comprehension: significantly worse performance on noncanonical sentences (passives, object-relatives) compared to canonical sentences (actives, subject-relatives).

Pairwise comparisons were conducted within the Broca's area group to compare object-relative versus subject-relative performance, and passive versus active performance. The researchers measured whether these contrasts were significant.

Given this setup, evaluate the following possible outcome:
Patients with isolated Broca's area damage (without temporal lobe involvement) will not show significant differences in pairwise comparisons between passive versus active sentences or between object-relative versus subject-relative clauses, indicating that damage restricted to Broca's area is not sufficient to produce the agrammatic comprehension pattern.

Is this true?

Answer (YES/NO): YES